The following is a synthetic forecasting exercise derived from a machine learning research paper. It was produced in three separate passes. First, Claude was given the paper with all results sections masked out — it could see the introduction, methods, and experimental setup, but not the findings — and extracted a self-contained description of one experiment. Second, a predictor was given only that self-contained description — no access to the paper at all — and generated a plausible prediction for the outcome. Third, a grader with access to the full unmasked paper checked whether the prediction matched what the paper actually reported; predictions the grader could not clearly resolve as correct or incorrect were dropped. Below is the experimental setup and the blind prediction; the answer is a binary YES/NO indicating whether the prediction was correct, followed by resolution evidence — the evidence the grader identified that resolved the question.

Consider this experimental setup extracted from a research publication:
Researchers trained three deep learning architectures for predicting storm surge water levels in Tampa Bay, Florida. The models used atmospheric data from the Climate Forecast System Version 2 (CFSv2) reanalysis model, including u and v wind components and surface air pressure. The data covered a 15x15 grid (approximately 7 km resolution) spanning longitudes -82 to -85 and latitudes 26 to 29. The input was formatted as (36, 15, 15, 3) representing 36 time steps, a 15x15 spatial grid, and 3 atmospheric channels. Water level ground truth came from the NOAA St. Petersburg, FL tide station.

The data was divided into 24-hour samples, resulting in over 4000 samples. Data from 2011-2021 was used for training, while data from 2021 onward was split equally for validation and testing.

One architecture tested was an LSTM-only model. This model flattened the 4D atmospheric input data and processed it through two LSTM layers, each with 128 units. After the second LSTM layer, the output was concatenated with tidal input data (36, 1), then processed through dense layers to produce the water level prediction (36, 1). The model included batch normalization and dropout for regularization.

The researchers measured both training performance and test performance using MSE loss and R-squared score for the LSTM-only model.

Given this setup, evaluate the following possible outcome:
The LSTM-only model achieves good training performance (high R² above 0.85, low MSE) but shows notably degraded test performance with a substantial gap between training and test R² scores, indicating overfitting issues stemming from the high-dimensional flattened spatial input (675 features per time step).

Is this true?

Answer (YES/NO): YES